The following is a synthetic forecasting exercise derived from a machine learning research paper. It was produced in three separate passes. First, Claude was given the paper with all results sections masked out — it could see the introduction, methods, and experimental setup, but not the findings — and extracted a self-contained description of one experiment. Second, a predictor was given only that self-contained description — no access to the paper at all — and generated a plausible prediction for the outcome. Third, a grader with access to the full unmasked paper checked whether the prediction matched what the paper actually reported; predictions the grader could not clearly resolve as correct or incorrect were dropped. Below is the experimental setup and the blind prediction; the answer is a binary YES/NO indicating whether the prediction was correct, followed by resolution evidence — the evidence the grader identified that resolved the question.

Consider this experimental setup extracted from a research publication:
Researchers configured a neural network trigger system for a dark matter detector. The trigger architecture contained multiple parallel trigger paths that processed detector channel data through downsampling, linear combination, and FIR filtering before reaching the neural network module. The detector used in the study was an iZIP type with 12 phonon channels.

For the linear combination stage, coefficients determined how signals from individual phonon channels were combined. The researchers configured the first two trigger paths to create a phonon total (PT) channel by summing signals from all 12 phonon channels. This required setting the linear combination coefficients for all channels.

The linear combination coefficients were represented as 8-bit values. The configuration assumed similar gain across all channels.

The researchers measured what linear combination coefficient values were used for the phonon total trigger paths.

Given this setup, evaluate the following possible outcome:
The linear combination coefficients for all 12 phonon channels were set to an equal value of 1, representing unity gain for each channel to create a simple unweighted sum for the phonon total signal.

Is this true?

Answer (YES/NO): NO